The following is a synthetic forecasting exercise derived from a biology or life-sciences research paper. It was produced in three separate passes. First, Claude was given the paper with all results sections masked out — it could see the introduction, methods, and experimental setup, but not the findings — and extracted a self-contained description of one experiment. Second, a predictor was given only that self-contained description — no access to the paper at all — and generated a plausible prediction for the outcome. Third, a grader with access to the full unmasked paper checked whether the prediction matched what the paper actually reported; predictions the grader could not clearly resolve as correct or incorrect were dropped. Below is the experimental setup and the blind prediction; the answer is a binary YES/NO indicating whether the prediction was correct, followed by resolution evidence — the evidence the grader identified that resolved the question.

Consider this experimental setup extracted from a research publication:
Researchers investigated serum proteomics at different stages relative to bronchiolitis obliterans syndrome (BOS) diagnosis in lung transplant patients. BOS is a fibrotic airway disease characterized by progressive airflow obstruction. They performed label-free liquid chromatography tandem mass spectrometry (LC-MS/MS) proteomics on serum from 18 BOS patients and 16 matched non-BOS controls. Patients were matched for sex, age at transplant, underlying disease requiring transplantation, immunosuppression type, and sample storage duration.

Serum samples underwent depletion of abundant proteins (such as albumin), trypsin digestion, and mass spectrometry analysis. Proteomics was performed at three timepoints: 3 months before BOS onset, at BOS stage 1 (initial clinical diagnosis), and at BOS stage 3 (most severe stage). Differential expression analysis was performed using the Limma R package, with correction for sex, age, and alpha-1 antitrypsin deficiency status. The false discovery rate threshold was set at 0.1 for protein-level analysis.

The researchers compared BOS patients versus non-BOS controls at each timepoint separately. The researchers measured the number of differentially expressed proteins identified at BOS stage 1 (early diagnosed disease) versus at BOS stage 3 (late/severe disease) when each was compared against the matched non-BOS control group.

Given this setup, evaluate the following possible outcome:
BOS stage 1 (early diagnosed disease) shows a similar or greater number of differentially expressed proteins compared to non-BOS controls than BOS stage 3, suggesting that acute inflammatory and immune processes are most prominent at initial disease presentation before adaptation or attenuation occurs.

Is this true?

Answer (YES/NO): NO